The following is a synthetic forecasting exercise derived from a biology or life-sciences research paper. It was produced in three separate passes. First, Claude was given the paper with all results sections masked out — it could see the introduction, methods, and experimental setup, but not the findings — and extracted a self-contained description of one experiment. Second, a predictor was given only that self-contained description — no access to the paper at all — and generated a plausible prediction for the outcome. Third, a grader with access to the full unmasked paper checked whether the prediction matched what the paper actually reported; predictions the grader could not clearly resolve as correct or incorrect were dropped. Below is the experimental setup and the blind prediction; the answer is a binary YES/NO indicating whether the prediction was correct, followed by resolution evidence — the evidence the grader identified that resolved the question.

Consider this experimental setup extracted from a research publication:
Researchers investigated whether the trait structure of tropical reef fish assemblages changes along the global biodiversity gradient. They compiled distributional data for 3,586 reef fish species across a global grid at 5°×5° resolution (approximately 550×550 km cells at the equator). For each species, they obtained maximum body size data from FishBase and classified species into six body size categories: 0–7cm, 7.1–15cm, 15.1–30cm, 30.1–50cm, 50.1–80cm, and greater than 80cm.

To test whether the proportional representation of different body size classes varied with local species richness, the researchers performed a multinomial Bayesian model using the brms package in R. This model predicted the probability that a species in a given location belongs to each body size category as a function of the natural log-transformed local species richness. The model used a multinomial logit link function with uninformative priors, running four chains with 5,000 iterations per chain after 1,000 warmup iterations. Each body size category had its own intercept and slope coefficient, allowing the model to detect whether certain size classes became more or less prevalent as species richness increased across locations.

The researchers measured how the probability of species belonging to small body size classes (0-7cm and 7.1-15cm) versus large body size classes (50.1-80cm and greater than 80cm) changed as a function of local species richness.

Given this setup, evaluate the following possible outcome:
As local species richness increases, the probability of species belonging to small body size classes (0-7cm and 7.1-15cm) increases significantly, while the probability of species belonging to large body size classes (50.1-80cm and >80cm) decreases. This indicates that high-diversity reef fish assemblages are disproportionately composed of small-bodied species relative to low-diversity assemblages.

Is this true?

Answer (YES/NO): YES